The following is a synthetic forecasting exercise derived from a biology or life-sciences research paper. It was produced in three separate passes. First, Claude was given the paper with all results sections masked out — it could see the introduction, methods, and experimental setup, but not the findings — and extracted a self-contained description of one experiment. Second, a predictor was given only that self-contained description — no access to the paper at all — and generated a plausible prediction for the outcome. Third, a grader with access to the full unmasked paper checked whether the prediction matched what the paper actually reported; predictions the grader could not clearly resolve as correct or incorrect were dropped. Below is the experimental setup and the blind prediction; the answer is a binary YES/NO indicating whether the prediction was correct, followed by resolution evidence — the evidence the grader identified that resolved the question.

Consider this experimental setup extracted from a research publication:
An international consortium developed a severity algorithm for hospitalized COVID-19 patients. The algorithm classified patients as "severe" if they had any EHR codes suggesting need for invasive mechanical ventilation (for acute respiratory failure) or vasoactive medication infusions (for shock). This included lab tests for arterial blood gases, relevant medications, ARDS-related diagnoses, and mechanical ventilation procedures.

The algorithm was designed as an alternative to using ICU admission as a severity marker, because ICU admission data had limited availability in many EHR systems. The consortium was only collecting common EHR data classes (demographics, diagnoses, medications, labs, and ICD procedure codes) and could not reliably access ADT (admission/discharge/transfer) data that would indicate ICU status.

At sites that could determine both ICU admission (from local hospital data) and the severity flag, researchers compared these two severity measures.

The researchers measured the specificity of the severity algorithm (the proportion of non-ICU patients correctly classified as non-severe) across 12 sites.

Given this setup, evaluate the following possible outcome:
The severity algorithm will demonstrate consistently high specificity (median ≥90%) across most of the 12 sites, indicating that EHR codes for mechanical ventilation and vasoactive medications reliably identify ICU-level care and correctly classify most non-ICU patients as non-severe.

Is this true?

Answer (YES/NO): NO